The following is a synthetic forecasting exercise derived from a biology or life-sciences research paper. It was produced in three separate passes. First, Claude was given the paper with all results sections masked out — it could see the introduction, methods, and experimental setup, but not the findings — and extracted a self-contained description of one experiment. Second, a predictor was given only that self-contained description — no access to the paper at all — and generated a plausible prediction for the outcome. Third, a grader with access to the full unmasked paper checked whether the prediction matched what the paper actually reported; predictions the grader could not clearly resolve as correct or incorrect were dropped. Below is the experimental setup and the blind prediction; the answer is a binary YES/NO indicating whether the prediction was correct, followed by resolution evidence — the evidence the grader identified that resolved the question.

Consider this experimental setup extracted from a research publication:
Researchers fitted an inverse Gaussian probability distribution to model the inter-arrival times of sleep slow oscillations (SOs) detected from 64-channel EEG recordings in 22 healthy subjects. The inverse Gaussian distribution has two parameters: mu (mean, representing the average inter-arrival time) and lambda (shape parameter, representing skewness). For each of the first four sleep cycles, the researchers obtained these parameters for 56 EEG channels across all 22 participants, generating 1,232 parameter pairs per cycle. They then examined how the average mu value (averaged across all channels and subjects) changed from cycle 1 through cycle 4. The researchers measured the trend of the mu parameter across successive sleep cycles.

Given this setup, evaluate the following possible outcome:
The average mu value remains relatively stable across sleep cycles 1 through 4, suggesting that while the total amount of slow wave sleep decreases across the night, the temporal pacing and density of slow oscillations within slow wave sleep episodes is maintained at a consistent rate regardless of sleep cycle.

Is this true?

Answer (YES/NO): NO